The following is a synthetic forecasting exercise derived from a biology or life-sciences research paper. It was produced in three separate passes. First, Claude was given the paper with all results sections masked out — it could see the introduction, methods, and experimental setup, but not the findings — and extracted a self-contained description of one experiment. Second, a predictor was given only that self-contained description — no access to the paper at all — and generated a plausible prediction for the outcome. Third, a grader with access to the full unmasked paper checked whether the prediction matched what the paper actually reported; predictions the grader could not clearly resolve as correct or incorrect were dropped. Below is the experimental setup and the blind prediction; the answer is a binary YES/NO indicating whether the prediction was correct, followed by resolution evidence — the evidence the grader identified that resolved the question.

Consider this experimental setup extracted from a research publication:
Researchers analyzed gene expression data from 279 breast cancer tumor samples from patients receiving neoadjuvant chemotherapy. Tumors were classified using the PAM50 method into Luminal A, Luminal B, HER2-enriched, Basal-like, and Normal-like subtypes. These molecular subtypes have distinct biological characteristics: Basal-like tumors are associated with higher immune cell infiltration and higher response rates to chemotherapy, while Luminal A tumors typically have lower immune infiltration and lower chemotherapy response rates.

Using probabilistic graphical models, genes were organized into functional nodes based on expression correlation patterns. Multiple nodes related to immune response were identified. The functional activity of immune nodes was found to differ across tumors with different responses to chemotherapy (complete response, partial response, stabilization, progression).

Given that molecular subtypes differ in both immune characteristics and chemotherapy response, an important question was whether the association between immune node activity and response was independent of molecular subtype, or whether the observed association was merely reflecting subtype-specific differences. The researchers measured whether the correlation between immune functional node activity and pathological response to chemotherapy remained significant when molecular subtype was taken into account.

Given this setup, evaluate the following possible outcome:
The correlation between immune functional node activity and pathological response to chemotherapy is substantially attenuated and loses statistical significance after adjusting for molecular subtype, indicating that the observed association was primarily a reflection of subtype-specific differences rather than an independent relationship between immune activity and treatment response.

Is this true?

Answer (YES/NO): NO